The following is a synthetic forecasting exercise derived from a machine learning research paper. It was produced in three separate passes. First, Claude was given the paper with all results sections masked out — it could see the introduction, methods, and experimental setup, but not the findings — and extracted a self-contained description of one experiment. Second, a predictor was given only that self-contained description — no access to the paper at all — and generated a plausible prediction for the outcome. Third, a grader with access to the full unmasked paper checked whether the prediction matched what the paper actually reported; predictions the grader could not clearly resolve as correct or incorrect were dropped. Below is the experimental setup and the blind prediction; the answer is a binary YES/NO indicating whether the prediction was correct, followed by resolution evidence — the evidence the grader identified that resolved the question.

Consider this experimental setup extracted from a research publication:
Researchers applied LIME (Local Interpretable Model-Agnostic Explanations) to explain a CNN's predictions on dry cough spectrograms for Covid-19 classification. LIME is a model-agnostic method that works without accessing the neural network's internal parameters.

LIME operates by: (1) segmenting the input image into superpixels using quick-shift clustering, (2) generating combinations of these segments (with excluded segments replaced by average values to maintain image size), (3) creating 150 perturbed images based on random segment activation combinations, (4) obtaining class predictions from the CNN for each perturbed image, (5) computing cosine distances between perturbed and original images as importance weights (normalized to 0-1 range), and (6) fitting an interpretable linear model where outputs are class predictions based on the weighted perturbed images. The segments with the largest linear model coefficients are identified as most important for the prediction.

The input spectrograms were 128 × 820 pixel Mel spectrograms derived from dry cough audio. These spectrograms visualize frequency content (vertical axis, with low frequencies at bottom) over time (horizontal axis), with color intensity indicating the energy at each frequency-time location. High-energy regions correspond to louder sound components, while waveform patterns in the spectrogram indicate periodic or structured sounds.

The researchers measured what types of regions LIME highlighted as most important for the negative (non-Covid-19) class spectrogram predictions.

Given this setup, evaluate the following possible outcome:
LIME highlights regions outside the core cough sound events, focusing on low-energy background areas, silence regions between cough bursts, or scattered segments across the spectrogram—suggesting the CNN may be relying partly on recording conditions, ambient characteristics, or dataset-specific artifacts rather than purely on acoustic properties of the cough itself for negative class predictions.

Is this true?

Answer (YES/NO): NO